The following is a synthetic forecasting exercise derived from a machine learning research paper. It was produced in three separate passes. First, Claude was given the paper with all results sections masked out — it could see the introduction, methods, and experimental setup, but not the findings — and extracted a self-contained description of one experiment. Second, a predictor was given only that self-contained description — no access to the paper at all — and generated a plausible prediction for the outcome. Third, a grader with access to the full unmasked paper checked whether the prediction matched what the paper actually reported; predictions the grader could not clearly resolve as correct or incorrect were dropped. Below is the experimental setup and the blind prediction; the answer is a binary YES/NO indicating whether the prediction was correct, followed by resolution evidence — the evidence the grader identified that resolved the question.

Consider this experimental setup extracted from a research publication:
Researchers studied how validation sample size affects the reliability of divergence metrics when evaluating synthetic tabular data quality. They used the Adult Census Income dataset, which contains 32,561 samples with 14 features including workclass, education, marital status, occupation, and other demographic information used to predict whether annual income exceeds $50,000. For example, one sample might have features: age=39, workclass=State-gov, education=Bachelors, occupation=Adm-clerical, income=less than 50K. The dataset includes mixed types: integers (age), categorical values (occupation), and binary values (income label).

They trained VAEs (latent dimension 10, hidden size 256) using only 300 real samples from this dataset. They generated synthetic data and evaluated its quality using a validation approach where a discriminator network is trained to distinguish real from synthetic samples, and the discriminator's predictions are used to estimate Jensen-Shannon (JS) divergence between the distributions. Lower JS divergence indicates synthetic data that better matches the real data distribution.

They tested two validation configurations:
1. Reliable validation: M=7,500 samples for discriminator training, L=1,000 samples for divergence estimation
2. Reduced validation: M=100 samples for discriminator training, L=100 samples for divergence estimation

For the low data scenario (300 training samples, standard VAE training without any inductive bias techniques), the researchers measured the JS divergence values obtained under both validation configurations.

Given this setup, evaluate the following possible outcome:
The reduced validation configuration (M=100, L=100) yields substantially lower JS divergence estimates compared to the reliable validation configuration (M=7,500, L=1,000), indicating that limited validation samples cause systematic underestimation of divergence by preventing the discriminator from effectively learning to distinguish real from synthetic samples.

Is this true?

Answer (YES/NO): YES